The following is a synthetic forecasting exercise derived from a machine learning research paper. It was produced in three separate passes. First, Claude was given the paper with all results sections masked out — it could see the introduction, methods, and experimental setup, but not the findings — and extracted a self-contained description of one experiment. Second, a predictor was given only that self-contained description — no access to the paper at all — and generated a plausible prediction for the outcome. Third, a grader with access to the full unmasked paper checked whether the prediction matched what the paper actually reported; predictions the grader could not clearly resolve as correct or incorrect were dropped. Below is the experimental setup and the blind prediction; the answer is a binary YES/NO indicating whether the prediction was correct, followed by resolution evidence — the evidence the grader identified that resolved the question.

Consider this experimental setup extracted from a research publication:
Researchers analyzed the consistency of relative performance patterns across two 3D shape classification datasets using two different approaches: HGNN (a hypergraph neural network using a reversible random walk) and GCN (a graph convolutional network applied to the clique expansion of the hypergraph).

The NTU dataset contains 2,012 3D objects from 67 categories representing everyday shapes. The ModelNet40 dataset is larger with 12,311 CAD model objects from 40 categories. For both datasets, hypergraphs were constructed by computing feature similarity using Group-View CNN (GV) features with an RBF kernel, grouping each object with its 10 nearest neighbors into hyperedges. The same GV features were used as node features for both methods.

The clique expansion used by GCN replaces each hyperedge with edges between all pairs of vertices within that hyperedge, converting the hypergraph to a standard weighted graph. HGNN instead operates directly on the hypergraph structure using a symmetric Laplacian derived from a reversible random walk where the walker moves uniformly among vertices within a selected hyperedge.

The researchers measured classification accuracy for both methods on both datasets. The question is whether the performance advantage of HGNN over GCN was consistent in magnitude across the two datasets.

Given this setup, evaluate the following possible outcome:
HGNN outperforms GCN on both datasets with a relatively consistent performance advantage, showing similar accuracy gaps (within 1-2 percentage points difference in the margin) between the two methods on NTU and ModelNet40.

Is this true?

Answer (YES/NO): NO